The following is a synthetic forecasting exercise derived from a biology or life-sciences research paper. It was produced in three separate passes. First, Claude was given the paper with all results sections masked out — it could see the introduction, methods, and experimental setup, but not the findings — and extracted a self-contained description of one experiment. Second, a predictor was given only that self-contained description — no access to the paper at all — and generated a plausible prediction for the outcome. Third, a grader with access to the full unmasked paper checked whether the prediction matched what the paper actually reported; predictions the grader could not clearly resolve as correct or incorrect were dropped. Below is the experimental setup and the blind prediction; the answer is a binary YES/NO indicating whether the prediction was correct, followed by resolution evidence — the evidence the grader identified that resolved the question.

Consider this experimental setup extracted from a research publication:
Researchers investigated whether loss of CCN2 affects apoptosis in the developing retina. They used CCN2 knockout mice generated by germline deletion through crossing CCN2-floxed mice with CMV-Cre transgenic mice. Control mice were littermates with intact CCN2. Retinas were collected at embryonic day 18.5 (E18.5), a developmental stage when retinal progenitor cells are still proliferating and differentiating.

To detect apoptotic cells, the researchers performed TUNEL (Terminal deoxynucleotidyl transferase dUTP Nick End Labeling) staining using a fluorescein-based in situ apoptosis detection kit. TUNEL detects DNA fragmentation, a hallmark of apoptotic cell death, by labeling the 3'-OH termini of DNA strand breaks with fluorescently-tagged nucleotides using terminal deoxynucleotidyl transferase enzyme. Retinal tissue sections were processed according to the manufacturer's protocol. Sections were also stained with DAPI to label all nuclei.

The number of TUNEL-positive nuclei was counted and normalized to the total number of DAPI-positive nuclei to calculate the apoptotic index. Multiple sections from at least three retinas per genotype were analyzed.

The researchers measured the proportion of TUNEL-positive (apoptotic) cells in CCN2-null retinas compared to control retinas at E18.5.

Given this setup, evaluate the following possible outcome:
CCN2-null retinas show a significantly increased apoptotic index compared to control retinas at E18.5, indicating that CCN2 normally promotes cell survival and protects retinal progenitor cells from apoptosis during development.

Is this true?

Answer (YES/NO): YES